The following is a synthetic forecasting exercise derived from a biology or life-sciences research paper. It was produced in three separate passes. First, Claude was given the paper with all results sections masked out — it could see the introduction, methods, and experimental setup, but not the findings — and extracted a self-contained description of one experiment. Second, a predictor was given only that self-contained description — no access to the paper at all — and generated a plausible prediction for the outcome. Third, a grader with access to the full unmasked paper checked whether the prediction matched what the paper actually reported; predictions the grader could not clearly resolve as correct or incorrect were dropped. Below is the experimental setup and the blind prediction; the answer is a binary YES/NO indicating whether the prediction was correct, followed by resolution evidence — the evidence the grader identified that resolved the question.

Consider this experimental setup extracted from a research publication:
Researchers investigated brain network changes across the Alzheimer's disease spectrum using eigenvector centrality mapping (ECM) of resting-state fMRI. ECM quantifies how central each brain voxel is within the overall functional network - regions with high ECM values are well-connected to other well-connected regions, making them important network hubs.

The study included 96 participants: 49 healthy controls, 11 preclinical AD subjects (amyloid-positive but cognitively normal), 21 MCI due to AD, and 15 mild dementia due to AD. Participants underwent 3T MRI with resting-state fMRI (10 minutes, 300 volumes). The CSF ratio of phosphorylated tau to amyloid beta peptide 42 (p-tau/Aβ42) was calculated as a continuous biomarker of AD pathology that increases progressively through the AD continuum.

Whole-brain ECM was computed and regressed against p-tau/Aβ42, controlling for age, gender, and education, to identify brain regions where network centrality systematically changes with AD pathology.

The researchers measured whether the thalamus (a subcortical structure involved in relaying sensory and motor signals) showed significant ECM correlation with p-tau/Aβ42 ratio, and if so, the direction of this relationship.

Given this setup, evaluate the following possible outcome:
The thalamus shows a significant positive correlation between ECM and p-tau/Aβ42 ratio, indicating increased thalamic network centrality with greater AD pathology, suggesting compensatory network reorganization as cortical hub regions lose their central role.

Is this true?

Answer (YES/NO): YES